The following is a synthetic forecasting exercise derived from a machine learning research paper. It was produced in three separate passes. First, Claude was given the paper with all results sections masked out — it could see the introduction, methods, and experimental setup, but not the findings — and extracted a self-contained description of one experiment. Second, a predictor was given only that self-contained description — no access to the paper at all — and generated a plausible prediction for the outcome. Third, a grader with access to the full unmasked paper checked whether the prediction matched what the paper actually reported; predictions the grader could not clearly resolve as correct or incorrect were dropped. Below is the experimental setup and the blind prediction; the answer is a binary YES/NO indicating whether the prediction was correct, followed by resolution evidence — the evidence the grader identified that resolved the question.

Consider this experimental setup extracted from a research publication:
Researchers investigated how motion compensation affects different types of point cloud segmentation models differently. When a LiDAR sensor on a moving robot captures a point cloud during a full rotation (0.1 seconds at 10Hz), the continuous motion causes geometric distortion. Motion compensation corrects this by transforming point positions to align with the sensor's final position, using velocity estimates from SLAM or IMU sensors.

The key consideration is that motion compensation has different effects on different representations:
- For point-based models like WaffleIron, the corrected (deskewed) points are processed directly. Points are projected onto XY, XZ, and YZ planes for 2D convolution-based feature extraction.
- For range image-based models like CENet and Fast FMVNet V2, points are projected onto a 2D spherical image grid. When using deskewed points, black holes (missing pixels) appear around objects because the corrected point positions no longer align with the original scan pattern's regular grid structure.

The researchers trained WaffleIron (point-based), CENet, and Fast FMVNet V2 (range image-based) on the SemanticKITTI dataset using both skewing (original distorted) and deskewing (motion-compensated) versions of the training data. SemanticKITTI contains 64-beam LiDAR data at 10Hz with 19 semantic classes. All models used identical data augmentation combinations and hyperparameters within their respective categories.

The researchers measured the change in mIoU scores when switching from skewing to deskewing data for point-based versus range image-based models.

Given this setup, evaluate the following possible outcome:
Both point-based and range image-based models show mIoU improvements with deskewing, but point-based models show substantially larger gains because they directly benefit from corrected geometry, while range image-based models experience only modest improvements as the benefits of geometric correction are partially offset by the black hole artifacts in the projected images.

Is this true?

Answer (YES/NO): NO